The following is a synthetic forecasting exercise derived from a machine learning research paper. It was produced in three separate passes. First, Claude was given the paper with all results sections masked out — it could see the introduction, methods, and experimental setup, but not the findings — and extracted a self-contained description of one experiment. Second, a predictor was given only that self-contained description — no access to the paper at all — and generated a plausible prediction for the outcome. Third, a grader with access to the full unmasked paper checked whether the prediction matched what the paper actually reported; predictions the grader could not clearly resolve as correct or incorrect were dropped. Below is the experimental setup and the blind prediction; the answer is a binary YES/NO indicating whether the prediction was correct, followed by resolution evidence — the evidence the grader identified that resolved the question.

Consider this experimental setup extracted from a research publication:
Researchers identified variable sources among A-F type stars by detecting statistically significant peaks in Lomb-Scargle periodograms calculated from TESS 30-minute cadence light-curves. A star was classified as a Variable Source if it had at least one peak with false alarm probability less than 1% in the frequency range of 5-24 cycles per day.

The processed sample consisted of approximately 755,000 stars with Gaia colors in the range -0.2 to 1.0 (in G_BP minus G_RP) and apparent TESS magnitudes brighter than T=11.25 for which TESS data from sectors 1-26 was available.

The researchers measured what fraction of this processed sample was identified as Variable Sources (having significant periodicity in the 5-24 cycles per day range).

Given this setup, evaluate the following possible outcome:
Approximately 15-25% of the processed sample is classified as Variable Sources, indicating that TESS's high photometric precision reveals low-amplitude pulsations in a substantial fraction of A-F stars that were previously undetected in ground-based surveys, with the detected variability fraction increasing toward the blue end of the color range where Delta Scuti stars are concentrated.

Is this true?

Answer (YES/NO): NO